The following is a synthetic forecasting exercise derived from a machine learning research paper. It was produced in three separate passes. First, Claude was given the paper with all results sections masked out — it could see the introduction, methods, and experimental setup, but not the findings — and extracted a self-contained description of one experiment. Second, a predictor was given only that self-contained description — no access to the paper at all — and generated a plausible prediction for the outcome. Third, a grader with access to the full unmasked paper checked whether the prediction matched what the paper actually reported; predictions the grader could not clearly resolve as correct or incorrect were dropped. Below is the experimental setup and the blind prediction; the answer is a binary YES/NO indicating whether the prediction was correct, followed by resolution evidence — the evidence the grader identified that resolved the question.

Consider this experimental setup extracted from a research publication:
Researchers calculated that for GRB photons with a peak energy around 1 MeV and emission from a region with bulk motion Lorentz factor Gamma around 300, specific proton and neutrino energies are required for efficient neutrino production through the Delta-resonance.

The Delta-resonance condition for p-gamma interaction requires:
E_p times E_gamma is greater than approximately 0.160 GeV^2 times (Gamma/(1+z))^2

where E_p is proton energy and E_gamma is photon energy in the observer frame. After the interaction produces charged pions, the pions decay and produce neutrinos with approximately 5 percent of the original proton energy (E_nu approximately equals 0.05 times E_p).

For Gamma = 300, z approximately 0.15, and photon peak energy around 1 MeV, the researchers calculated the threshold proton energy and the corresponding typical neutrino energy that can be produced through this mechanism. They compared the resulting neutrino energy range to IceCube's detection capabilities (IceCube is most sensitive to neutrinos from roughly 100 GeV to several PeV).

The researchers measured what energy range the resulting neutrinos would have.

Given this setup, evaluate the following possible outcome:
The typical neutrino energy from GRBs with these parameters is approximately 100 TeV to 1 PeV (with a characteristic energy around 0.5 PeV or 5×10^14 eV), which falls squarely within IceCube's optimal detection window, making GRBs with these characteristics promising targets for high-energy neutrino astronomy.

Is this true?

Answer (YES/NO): NO